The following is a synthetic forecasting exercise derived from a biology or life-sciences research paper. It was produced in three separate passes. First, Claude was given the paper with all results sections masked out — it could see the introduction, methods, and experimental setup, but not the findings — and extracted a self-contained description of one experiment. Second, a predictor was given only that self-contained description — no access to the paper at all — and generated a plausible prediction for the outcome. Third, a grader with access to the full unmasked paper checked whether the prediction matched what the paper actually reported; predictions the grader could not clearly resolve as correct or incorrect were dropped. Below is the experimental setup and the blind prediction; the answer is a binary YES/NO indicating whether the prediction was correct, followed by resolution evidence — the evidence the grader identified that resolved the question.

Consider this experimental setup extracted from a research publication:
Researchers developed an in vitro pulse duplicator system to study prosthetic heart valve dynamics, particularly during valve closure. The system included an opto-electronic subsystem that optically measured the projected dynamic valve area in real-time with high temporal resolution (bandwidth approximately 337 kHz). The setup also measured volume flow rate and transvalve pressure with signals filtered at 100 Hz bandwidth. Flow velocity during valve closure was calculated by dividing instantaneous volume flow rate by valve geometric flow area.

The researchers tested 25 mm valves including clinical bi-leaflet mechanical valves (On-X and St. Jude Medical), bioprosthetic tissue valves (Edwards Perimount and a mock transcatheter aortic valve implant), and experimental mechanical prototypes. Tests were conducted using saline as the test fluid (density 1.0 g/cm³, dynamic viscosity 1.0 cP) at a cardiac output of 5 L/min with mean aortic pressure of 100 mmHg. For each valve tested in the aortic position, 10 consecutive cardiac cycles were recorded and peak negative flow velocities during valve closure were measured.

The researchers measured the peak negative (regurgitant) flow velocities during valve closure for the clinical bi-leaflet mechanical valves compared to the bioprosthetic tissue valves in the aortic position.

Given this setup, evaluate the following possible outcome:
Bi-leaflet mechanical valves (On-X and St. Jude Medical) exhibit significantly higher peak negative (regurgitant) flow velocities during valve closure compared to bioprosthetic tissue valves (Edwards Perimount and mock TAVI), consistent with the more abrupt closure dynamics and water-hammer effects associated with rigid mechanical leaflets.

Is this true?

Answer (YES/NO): YES